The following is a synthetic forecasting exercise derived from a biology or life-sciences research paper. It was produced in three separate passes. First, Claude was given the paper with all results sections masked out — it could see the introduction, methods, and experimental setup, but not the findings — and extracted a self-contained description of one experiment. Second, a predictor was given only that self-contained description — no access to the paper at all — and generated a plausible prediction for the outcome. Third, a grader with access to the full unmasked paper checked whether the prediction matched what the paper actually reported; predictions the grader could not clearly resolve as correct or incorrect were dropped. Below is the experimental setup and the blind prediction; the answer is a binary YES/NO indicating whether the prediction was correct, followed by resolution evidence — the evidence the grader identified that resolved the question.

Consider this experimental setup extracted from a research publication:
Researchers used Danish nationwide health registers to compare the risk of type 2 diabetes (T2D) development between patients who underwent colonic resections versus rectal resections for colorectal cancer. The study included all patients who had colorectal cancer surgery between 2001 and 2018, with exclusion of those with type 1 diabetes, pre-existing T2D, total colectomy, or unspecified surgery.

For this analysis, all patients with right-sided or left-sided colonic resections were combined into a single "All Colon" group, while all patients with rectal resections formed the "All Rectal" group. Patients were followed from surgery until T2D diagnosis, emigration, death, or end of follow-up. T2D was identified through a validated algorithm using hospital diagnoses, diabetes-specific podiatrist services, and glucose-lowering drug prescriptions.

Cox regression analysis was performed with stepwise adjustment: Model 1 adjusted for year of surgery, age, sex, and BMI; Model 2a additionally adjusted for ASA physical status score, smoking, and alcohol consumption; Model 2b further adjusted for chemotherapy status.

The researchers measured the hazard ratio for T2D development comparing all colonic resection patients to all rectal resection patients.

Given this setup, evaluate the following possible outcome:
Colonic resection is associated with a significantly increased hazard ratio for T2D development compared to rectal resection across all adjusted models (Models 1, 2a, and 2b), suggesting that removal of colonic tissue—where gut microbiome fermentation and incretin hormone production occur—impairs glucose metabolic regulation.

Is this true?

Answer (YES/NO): NO